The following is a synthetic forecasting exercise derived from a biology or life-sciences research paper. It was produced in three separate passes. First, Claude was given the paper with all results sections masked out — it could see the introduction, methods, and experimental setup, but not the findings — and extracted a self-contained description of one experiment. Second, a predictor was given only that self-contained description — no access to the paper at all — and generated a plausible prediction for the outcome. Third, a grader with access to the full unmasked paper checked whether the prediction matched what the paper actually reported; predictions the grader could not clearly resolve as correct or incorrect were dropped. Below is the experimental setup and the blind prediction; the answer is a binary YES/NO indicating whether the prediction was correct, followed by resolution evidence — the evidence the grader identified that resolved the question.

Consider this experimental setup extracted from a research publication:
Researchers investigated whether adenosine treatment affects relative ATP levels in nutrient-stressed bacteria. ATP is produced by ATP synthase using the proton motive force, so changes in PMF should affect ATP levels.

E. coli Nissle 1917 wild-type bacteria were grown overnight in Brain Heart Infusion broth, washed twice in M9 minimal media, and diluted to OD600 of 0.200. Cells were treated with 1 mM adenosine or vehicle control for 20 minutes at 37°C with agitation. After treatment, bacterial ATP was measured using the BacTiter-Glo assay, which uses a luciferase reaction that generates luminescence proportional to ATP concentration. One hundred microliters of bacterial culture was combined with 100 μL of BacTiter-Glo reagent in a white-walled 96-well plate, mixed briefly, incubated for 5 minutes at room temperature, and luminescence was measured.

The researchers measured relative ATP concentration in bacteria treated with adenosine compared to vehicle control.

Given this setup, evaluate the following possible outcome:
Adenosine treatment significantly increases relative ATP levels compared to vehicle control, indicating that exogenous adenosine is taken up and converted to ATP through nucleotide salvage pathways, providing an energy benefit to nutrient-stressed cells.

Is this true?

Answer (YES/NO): NO